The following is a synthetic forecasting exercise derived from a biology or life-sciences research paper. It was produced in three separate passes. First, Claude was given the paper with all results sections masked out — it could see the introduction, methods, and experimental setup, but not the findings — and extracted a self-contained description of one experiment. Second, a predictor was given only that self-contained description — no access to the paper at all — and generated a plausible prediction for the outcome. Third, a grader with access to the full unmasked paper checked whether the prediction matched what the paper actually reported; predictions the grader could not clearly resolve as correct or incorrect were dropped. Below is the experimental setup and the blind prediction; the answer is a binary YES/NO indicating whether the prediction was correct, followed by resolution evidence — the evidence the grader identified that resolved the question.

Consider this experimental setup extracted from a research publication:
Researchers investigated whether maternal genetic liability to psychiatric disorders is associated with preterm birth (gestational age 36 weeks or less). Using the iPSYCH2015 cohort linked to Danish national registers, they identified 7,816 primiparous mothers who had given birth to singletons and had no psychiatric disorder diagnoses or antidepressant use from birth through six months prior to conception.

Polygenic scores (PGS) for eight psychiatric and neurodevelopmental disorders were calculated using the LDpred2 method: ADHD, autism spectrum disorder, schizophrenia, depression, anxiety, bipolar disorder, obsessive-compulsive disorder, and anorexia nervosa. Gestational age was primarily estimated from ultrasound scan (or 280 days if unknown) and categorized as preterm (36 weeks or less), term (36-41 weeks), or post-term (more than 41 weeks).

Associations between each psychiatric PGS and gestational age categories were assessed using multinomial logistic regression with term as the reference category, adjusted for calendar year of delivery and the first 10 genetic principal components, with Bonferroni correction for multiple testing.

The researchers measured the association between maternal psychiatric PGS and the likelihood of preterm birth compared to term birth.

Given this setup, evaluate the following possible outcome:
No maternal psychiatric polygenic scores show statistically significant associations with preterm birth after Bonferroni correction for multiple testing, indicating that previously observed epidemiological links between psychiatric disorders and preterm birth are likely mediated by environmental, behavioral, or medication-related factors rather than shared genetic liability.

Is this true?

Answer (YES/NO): YES